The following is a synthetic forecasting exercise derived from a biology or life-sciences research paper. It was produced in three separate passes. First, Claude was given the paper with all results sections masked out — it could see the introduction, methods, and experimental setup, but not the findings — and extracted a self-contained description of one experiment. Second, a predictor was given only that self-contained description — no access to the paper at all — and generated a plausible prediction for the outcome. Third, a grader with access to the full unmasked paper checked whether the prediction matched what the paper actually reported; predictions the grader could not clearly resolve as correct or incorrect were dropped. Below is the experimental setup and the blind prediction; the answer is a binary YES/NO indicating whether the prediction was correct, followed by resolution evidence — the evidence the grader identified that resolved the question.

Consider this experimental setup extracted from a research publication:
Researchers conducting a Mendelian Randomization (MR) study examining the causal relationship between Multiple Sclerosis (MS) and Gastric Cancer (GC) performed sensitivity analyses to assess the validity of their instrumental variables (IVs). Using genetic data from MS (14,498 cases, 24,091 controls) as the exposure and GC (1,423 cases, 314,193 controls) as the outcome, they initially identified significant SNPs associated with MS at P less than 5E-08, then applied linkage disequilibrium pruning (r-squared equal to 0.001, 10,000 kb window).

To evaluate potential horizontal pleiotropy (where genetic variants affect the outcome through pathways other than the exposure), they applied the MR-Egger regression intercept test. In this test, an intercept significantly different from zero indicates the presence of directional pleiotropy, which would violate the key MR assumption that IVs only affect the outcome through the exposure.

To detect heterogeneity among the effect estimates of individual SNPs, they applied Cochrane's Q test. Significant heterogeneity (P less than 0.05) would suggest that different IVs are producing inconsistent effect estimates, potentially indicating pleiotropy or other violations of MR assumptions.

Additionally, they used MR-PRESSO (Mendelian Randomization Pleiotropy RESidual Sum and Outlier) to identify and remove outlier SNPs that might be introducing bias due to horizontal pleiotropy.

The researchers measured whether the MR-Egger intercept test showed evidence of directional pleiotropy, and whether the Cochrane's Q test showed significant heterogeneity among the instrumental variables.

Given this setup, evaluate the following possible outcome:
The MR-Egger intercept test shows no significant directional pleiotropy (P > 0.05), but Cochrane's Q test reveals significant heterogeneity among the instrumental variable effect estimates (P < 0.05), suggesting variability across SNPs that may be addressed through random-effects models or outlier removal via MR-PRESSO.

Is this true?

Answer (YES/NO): NO